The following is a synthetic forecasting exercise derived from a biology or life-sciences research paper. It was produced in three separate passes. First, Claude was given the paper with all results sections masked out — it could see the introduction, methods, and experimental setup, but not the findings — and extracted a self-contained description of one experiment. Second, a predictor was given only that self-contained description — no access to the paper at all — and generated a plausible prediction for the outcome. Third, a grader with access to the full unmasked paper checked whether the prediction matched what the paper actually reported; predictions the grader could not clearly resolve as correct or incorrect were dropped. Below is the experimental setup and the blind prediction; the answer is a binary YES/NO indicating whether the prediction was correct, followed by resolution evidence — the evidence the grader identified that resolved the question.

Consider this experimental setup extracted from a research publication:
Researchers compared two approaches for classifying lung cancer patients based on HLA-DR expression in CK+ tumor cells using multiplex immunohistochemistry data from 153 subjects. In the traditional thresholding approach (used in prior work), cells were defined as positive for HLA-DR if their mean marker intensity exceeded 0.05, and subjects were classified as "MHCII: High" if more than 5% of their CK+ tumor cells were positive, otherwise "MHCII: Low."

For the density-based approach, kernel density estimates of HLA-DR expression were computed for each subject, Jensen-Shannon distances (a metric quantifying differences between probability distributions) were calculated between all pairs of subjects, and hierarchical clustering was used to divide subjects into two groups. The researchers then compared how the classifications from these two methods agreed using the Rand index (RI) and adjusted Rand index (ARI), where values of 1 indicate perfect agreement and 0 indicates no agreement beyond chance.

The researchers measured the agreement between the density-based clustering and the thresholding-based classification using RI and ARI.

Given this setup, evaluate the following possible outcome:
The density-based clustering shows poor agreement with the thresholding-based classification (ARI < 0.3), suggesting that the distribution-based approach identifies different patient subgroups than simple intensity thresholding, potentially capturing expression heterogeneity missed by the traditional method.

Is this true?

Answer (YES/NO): YES